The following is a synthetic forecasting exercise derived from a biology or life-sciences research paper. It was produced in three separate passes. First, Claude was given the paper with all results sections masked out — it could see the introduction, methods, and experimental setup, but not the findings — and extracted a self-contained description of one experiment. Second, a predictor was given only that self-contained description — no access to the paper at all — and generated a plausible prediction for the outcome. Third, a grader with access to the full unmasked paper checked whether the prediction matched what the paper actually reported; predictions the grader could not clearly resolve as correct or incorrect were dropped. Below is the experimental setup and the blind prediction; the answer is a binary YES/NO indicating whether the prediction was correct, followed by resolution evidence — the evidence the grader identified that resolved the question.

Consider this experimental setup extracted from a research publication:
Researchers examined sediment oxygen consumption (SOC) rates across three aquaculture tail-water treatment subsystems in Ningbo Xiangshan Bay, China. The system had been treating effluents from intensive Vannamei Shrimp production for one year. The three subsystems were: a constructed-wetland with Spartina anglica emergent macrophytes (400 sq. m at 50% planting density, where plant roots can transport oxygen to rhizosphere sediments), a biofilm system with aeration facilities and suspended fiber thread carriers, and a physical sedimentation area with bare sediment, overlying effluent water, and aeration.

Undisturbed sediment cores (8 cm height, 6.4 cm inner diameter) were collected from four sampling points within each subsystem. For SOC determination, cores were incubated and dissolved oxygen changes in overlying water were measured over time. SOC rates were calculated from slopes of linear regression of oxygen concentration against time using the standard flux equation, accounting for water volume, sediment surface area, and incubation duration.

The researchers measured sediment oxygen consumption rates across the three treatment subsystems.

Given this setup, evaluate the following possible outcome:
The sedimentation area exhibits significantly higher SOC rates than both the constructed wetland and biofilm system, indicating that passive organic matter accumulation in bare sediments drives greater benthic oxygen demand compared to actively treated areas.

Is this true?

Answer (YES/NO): NO